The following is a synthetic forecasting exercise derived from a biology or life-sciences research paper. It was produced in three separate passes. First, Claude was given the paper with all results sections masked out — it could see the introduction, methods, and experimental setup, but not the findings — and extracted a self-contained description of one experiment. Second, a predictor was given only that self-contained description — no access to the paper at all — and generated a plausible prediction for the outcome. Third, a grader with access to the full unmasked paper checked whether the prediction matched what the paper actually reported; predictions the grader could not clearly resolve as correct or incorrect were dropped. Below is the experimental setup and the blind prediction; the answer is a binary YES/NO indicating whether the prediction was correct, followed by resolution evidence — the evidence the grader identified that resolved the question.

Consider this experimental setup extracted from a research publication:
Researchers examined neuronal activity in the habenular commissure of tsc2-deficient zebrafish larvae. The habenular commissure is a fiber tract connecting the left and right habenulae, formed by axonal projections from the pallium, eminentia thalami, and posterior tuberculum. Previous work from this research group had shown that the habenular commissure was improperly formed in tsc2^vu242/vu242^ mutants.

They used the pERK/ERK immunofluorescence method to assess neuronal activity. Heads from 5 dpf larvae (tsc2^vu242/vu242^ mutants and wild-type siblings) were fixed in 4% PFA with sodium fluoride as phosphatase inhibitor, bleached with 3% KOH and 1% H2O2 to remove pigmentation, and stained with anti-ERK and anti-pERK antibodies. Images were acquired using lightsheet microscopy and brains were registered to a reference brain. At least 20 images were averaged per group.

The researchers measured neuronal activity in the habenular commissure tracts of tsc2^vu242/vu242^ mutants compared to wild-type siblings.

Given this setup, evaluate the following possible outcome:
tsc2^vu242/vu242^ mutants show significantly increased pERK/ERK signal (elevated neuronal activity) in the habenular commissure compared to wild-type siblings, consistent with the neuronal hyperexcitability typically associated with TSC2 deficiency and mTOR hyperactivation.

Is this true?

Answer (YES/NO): NO